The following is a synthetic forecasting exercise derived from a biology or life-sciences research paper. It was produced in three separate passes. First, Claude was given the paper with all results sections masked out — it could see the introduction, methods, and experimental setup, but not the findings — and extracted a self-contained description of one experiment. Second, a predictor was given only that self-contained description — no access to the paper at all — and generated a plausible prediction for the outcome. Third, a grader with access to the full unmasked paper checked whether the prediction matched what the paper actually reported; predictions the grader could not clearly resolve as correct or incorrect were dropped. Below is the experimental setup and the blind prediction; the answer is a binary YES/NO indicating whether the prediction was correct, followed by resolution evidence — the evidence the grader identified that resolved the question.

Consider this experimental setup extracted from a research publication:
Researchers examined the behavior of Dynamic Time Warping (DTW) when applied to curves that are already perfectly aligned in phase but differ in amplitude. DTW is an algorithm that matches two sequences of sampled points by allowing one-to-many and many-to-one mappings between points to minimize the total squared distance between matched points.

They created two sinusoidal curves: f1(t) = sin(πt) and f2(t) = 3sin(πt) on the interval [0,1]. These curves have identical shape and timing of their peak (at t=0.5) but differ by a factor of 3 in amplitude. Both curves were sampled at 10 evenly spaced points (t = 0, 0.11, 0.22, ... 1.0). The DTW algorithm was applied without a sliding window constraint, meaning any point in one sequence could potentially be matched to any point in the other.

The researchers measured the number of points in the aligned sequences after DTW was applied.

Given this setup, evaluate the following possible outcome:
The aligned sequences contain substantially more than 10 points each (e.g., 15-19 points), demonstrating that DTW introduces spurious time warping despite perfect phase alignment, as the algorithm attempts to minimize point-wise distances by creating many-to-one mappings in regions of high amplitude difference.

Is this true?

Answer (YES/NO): NO